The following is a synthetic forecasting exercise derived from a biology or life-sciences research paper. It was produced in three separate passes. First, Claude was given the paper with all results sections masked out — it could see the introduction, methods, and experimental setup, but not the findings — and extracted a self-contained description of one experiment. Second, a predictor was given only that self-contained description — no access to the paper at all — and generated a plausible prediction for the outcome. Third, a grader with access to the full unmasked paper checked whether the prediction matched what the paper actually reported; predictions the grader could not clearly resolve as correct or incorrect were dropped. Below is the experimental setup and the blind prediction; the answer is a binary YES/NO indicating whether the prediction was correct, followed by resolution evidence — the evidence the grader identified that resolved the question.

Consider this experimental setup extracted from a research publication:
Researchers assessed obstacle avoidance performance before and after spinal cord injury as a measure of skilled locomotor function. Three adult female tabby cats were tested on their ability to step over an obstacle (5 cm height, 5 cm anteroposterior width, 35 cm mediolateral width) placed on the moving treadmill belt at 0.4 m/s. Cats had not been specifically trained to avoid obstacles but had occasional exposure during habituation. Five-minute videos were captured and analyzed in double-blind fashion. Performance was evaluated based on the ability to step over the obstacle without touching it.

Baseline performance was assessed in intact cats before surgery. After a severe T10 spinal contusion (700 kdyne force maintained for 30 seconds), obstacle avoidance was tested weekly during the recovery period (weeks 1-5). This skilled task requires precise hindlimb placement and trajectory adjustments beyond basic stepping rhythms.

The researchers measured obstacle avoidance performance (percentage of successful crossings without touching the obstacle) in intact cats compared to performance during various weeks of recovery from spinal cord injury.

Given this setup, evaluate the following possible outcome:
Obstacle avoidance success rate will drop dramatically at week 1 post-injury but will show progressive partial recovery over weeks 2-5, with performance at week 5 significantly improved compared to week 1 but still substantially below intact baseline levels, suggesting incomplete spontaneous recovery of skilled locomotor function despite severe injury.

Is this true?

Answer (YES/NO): YES